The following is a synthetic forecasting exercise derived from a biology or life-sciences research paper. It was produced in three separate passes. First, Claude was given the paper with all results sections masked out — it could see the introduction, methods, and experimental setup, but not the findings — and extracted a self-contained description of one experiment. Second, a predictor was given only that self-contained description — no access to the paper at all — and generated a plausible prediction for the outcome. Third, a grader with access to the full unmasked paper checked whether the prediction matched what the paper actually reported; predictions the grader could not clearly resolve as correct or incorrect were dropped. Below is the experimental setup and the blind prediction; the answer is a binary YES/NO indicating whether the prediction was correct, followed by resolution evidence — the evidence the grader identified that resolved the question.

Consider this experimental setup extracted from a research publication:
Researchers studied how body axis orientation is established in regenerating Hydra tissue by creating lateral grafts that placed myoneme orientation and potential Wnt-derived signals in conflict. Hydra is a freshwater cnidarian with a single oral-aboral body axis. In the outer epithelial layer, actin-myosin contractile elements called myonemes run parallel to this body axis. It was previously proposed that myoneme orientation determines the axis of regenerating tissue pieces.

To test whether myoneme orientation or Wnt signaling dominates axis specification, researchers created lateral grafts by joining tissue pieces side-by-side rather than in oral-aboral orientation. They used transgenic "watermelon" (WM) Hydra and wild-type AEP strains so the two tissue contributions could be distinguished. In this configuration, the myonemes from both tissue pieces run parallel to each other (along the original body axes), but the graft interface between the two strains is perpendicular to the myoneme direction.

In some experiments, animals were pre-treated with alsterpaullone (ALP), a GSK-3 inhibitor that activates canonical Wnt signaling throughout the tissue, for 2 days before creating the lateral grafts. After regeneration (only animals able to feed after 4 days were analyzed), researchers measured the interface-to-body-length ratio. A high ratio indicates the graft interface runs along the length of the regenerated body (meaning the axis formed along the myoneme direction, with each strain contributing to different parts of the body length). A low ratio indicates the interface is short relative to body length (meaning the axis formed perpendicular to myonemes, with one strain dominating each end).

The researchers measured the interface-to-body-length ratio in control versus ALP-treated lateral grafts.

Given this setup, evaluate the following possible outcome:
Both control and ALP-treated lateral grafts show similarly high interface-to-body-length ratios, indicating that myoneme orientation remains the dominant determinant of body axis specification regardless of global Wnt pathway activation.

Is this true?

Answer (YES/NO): NO